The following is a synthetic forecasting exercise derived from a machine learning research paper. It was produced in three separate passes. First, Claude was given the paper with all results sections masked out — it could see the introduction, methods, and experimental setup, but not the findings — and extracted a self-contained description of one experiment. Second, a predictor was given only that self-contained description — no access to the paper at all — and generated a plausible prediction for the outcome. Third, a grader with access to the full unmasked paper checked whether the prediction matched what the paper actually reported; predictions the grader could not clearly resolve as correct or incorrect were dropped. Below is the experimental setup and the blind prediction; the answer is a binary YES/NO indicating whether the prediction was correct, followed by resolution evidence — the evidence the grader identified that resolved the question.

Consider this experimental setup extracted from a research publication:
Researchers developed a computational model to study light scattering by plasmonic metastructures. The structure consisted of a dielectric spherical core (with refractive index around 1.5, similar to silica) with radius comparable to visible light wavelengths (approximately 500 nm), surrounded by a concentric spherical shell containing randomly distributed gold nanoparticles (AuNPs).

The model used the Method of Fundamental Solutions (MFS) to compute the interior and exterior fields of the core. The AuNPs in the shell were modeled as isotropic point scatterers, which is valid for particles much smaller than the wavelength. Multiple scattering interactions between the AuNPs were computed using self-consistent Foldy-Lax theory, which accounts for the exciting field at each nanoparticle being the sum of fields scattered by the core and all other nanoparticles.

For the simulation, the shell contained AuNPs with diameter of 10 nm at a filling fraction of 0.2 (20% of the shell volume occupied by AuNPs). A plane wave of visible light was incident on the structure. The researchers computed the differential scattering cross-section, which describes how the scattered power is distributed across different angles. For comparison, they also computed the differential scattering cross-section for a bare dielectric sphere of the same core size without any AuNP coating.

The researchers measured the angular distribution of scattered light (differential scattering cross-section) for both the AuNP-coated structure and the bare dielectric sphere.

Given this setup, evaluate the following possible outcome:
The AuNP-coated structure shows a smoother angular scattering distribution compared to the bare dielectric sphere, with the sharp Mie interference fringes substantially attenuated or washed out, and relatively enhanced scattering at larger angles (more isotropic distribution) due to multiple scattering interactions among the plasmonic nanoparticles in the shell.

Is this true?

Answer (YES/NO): NO